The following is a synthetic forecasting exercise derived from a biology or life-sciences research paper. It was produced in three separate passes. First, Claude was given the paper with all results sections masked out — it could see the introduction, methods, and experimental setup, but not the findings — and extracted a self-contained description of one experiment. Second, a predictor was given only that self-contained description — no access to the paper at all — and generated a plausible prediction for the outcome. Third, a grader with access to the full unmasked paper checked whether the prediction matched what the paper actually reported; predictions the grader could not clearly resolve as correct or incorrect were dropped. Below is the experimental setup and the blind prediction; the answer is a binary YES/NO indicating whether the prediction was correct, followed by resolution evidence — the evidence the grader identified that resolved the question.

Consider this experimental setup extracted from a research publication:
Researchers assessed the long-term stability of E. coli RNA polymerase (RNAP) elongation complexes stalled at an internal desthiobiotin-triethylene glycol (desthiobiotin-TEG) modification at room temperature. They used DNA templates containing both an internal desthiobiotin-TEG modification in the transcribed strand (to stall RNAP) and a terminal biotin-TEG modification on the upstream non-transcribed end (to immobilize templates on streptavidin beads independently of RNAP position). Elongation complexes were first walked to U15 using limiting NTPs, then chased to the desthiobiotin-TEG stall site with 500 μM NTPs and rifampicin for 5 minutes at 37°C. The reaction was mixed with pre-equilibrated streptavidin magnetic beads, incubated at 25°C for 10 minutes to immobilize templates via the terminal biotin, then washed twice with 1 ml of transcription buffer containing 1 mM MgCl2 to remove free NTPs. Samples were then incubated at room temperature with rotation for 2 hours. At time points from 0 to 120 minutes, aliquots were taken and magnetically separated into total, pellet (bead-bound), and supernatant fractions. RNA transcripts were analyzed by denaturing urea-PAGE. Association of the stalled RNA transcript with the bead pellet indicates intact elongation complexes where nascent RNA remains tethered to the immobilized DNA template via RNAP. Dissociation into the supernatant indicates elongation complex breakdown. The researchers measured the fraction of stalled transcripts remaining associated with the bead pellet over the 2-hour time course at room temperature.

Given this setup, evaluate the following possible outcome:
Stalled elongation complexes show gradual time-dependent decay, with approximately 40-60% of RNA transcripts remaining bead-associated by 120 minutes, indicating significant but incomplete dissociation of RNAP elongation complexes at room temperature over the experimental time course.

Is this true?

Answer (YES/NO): NO